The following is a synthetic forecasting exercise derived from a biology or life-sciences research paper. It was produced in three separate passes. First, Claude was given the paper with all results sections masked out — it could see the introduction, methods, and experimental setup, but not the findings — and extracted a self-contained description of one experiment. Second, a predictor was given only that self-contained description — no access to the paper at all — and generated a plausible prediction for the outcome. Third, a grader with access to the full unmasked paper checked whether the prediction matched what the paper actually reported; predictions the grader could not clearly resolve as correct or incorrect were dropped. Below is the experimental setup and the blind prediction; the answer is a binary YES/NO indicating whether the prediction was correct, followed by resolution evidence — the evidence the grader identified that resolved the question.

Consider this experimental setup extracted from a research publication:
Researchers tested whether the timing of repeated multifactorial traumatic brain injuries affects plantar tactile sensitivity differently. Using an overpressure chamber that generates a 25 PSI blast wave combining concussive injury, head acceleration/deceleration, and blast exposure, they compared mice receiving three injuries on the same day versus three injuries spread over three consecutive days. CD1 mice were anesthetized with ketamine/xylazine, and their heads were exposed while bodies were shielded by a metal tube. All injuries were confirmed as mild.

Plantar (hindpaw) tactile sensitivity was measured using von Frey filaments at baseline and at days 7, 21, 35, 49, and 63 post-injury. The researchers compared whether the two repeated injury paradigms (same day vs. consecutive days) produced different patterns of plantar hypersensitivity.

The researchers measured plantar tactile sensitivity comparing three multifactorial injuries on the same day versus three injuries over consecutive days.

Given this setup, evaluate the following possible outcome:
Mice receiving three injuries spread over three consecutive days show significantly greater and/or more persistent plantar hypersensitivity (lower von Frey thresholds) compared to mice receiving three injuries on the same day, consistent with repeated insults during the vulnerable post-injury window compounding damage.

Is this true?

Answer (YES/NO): YES